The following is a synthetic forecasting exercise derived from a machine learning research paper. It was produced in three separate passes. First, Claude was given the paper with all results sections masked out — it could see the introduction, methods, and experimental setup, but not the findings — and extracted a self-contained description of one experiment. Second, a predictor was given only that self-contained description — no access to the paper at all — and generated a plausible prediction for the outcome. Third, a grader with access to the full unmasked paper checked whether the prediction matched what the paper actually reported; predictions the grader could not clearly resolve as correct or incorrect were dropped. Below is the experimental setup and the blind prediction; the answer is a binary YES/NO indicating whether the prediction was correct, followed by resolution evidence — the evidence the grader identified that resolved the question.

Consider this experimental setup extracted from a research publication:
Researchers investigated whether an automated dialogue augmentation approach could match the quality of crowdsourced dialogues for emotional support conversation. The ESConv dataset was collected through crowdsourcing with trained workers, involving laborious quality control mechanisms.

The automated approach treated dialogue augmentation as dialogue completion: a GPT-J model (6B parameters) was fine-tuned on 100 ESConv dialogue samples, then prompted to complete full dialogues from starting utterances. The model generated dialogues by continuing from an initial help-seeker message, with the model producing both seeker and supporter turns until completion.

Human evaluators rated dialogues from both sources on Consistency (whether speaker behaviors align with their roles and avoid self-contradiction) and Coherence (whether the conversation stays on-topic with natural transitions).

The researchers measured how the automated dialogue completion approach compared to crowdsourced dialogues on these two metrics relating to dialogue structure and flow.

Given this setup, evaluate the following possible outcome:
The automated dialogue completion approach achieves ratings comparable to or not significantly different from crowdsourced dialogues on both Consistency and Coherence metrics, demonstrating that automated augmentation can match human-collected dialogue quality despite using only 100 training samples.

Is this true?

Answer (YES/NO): NO